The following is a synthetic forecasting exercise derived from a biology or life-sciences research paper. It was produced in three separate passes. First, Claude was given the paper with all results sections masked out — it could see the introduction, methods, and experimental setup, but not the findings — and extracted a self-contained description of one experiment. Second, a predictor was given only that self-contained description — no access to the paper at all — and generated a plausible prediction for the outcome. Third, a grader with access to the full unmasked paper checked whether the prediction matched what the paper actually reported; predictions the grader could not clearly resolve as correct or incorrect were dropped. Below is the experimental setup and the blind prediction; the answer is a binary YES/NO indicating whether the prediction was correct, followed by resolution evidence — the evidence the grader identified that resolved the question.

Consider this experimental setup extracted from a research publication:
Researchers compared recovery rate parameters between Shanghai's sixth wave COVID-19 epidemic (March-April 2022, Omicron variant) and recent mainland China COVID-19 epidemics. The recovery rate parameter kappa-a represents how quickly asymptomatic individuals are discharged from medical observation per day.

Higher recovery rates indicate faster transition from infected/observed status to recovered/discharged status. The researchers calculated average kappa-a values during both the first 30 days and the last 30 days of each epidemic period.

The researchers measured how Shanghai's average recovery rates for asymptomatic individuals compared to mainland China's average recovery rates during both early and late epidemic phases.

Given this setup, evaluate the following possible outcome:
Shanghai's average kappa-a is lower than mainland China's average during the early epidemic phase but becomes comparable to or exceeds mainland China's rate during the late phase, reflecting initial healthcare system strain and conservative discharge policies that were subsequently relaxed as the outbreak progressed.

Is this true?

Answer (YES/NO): NO